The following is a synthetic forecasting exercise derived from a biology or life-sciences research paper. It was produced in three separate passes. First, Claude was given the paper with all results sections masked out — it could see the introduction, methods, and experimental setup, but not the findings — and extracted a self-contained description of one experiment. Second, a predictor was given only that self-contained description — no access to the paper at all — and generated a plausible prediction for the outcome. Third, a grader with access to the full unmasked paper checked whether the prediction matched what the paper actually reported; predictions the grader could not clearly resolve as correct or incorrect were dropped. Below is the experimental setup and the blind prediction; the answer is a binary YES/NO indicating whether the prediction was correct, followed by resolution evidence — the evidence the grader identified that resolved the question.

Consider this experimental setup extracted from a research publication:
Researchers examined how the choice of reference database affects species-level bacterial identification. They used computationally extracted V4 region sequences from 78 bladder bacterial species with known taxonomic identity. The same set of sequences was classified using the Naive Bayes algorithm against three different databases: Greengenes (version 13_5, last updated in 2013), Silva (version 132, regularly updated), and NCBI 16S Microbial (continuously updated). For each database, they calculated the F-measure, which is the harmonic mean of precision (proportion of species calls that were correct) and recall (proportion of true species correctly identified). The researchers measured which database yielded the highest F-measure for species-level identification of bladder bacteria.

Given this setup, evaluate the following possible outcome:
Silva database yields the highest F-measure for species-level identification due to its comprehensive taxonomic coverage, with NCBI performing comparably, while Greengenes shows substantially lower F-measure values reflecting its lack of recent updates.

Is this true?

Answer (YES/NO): NO